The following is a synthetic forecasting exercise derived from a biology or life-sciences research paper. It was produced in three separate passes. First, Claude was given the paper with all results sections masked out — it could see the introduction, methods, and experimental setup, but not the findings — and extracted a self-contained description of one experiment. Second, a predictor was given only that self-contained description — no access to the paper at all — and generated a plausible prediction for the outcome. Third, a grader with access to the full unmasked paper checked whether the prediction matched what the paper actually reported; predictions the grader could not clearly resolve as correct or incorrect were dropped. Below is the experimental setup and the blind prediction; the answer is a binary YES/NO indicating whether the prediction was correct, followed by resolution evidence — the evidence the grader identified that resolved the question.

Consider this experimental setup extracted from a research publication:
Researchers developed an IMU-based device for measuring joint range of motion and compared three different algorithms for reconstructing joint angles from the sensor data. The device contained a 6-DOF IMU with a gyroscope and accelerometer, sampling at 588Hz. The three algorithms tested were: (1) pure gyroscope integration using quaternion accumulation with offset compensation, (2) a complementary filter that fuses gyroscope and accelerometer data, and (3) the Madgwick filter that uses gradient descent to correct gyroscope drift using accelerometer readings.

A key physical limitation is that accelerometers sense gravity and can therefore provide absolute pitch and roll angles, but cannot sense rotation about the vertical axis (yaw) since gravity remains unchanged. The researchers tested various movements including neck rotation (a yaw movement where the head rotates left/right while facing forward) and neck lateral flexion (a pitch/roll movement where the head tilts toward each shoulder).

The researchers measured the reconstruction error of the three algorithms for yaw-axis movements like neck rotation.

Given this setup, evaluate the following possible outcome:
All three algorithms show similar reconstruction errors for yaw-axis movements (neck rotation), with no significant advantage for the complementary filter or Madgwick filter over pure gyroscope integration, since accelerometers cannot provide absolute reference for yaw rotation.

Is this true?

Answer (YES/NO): YES